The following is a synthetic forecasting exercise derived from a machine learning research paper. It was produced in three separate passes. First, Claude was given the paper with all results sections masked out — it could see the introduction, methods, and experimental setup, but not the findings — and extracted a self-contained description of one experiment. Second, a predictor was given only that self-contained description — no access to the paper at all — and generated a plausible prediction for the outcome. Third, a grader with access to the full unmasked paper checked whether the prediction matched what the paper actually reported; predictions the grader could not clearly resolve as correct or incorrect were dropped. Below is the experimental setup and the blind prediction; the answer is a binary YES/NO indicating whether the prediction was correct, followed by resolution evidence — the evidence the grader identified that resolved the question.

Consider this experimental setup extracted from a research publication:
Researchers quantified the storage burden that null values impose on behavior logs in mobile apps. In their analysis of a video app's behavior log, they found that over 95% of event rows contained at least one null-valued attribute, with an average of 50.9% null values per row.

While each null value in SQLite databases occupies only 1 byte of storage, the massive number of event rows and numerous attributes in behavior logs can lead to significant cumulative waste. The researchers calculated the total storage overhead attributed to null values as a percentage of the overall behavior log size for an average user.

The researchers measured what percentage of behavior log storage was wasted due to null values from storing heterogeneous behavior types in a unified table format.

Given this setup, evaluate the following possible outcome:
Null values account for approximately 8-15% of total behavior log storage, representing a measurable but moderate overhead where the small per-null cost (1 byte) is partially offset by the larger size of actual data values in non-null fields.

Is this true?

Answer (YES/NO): YES